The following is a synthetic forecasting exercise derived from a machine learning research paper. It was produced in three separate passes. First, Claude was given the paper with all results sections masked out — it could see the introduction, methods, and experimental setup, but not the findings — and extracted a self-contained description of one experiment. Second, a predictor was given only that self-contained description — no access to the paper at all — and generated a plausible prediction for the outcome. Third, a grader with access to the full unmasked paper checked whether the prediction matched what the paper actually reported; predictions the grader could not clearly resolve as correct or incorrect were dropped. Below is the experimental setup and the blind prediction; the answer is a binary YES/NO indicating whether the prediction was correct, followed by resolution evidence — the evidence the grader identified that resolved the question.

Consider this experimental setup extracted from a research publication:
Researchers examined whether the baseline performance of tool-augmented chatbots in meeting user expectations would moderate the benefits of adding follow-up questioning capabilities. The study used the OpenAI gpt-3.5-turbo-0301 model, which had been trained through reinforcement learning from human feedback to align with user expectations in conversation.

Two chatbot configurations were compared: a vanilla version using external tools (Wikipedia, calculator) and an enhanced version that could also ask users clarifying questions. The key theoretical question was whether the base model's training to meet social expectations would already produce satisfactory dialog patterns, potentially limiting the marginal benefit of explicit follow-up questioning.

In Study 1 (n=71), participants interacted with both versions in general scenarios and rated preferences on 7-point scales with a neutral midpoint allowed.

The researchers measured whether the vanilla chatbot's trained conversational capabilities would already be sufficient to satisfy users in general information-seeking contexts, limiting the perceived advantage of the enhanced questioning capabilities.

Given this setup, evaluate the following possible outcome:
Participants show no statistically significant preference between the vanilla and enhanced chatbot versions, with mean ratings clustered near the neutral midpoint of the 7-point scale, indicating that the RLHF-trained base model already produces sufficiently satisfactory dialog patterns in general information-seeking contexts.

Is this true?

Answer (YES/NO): NO